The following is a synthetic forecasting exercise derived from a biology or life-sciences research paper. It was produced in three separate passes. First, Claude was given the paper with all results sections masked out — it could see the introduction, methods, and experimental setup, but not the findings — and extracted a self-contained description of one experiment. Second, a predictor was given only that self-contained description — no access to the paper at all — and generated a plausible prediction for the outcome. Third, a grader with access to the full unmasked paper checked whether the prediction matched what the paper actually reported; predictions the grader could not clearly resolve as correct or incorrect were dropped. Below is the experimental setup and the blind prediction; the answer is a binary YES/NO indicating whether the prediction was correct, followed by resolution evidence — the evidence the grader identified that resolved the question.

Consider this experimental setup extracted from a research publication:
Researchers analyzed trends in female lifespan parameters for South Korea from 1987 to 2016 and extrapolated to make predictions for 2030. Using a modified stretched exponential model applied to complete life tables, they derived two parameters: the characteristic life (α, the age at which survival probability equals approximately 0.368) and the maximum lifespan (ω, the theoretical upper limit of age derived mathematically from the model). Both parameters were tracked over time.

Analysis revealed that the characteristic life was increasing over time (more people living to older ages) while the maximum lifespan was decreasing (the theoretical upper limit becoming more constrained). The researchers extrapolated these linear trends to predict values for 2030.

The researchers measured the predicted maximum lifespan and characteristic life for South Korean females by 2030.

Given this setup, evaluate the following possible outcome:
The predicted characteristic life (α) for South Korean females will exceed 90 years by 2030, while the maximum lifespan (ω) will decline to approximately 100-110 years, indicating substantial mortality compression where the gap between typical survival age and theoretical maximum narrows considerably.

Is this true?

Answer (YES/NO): NO